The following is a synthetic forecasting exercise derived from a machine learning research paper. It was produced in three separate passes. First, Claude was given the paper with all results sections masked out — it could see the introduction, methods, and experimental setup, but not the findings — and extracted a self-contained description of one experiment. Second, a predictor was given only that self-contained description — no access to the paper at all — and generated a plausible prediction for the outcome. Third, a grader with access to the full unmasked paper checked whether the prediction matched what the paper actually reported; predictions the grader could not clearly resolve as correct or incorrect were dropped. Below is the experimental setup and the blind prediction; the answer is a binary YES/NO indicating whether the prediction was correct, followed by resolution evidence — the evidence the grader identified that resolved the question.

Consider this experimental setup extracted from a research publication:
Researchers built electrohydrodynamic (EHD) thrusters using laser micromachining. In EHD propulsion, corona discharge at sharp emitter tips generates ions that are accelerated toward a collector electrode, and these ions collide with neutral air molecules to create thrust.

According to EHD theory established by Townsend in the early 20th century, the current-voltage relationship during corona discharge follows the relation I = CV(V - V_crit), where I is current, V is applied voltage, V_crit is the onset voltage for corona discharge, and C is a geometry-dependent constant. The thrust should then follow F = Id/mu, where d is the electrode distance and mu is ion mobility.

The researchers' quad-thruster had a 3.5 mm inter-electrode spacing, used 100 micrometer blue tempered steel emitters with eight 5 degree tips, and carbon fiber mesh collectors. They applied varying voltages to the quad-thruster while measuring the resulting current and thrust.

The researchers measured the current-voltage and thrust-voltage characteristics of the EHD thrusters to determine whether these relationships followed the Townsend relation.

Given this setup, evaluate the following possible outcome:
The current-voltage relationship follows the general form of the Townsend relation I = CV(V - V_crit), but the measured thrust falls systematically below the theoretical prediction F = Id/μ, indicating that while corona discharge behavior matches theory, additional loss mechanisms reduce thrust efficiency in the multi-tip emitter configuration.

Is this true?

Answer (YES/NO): YES